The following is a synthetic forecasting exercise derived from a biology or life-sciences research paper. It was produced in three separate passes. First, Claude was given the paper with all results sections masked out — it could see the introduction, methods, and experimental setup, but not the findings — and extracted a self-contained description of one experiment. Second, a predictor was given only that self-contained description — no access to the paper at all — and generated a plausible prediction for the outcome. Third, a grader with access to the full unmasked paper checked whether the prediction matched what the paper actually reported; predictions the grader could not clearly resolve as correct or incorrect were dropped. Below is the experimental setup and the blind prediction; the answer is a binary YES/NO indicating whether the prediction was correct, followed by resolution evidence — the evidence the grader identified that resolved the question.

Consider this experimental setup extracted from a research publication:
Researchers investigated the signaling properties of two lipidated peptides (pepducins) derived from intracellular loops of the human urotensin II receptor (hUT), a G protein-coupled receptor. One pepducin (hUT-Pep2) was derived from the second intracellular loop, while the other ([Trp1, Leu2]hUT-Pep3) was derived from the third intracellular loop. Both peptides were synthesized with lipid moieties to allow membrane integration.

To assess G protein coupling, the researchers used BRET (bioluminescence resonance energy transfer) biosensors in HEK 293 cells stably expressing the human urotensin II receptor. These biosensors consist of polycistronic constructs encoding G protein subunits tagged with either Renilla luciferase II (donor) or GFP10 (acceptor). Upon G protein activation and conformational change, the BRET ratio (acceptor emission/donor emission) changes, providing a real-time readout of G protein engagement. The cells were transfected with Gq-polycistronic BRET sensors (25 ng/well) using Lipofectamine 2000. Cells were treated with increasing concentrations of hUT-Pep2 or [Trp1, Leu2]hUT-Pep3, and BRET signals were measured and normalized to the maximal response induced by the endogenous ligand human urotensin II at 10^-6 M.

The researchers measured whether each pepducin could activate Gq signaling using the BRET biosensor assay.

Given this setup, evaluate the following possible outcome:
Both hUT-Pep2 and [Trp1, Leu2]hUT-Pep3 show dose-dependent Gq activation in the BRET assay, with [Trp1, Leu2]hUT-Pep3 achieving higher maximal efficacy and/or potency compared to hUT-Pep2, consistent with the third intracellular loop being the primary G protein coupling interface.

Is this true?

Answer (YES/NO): YES